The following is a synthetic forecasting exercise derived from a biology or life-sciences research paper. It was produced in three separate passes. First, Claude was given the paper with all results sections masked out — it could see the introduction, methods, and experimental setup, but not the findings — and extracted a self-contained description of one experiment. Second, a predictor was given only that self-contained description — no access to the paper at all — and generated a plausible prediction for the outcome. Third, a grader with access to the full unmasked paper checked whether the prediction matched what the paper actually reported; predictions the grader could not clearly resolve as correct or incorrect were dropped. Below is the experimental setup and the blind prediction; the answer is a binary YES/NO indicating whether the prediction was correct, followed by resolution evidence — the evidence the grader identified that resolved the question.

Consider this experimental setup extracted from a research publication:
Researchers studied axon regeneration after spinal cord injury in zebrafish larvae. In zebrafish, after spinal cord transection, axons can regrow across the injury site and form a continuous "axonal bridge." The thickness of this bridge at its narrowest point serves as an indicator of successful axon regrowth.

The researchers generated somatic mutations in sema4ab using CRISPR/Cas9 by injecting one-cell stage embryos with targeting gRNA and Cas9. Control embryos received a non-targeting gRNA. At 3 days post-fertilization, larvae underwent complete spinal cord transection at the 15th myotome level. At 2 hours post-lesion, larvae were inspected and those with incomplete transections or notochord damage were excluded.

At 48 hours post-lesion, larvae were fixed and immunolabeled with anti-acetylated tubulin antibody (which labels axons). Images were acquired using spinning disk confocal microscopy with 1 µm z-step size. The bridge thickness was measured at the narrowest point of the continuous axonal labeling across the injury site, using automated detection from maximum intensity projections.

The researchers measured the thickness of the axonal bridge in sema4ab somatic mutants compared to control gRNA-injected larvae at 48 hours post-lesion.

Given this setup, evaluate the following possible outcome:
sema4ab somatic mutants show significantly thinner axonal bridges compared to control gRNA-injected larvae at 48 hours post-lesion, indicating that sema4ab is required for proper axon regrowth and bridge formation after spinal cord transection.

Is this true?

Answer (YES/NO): YES